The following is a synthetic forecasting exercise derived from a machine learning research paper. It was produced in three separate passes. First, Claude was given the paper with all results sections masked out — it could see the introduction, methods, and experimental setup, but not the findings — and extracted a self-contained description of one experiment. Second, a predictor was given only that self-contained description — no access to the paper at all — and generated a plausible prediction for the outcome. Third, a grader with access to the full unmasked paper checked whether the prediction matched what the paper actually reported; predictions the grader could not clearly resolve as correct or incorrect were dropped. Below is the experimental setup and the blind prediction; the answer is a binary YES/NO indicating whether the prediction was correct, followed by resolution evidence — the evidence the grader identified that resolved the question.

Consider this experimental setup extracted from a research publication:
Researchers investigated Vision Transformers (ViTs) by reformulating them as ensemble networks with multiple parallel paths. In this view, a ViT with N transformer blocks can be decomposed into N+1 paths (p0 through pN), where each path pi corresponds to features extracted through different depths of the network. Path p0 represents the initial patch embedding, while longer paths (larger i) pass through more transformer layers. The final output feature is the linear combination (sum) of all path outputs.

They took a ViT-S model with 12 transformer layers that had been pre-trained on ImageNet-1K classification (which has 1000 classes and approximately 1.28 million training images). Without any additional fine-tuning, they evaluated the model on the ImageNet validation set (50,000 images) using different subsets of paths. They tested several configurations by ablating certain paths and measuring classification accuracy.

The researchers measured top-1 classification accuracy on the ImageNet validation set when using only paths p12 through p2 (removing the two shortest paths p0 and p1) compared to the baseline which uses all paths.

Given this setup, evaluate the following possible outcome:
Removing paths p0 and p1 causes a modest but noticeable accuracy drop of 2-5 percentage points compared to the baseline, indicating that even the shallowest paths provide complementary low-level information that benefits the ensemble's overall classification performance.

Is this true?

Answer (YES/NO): NO